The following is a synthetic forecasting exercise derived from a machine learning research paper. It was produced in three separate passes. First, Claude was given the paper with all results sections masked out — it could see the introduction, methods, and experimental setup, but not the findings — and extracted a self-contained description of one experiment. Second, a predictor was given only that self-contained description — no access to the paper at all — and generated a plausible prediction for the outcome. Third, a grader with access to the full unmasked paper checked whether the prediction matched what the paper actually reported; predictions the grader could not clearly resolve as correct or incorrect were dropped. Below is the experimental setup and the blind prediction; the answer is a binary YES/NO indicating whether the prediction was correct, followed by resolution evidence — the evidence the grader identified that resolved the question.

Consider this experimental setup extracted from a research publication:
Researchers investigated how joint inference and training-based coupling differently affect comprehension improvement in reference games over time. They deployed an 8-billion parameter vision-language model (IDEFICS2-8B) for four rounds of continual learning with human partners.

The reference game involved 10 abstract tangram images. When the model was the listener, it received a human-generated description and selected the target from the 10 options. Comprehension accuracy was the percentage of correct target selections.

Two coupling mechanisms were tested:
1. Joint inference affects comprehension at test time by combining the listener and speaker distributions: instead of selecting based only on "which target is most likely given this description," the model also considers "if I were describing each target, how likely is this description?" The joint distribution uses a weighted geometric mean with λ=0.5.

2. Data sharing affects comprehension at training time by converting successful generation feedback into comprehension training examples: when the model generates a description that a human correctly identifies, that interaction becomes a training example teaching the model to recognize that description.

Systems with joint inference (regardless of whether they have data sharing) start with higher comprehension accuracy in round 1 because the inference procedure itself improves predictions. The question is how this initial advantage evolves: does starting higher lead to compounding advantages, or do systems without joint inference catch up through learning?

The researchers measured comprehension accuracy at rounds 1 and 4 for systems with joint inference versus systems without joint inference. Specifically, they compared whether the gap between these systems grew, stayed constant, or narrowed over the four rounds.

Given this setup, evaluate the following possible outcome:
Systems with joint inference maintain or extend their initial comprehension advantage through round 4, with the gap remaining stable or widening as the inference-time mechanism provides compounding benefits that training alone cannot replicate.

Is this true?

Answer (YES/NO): NO